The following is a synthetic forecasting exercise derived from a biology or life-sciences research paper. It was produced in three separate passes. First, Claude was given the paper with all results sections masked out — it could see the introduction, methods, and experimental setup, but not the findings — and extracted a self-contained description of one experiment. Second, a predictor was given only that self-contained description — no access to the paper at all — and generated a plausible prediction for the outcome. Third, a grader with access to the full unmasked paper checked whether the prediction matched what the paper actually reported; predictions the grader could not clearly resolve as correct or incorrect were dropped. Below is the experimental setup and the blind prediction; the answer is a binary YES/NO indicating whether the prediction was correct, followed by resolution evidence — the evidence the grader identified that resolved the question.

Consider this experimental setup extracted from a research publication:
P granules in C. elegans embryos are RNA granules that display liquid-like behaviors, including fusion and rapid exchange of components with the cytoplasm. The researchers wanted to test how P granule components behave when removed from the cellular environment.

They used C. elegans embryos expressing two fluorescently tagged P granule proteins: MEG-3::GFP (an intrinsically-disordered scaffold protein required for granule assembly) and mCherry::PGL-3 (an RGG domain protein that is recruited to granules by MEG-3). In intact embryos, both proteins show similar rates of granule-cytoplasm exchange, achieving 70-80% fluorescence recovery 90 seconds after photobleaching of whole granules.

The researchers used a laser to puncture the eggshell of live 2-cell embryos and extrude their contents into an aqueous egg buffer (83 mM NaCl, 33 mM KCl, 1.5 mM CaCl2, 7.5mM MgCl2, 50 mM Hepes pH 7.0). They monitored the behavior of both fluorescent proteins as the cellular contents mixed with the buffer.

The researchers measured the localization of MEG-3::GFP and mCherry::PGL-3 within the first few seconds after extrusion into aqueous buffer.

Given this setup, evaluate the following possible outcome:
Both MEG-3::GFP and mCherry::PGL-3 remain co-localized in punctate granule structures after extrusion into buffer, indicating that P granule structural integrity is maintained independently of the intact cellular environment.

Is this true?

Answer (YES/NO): NO